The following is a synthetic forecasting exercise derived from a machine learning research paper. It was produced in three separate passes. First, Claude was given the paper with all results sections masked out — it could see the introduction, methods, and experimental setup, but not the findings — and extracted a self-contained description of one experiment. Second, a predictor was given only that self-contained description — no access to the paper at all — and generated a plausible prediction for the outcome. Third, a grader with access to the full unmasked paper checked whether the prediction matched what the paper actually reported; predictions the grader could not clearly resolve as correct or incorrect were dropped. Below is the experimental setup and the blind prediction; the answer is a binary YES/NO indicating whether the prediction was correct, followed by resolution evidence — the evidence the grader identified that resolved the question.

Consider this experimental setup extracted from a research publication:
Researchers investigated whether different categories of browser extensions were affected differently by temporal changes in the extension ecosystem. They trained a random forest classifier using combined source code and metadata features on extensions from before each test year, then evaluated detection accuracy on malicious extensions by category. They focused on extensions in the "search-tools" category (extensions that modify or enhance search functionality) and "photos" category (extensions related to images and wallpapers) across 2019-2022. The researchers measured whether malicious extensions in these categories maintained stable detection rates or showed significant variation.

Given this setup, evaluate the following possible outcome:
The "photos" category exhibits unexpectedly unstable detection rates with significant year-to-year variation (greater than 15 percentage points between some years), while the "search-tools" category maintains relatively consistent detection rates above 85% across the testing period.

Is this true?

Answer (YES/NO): NO